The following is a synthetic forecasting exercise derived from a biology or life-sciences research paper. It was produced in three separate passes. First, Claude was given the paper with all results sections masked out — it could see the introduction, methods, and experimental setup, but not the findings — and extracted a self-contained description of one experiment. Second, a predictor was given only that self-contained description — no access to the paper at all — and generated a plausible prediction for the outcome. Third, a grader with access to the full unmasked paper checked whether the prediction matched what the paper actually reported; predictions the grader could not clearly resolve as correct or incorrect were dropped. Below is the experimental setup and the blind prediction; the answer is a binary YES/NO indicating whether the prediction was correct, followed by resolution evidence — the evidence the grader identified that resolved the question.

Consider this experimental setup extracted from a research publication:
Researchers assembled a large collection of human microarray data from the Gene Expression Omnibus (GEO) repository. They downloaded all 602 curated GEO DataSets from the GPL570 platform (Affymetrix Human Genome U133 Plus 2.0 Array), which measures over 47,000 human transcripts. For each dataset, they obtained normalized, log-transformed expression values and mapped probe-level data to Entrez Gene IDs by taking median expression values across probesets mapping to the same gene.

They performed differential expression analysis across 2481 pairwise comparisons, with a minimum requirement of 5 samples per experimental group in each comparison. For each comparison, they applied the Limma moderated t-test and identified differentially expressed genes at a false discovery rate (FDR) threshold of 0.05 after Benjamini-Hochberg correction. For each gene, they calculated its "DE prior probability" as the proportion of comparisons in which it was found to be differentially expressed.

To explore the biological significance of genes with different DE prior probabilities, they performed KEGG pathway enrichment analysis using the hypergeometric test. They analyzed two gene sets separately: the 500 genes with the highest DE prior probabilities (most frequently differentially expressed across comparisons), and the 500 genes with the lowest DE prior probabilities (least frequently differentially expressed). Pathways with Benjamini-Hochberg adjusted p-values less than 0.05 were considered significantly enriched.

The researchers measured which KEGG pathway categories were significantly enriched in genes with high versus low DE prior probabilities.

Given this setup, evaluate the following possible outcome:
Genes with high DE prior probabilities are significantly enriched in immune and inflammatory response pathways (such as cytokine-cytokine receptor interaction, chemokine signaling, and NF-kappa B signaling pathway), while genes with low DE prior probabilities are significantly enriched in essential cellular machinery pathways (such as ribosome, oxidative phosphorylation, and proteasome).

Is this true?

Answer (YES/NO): NO